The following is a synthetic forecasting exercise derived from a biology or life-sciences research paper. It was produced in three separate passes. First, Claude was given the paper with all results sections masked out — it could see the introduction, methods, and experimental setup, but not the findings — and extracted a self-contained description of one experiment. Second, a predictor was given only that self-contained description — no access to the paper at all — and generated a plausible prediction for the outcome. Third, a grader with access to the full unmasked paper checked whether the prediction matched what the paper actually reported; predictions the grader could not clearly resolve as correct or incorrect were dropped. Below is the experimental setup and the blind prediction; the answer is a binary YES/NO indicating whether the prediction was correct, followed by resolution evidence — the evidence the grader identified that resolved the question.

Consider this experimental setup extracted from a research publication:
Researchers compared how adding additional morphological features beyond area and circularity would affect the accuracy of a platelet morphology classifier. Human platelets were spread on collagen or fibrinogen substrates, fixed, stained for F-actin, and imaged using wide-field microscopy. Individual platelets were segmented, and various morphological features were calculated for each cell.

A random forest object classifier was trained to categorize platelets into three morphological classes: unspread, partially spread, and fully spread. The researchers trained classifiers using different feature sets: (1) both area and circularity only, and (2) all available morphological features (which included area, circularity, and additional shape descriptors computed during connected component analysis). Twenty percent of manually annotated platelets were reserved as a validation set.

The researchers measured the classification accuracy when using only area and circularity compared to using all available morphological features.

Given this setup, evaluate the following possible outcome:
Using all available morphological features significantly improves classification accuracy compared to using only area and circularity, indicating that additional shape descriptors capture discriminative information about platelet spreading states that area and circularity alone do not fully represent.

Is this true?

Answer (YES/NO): YES